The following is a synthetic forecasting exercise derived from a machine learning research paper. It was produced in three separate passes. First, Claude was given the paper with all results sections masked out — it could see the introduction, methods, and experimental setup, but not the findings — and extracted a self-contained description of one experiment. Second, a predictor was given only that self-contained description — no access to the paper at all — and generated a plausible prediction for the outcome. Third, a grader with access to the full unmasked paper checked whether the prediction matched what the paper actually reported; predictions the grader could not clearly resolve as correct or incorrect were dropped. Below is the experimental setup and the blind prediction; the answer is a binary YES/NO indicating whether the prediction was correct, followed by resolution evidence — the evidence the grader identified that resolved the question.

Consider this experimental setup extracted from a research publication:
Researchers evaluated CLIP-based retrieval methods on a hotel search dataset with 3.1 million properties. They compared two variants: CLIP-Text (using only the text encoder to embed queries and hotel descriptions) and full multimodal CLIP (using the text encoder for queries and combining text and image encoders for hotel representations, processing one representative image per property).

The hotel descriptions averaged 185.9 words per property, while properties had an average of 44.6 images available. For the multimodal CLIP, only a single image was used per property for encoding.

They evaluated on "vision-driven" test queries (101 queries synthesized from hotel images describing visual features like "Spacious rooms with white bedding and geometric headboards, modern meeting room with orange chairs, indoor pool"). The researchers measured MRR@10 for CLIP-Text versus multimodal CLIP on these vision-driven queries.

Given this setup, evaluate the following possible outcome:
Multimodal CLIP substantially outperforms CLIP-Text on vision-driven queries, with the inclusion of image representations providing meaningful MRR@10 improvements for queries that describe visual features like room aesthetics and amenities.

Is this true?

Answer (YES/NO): NO